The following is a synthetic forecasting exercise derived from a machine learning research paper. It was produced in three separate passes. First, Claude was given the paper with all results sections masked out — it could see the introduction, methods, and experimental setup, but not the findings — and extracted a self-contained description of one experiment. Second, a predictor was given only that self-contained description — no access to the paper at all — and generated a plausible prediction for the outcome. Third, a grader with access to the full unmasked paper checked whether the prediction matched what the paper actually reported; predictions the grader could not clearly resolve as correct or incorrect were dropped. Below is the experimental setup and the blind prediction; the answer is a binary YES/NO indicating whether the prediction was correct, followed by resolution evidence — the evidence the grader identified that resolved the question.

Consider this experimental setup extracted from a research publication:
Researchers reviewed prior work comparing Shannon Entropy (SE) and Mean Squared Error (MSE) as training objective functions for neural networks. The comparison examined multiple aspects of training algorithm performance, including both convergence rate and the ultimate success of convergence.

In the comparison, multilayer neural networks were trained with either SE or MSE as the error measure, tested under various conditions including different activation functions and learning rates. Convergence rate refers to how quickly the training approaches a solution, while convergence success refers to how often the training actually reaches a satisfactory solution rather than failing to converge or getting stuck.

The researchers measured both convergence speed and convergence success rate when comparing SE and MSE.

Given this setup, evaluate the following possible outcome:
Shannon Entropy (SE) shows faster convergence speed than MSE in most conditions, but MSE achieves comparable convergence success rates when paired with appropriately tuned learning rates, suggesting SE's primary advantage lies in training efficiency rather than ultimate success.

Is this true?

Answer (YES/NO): NO